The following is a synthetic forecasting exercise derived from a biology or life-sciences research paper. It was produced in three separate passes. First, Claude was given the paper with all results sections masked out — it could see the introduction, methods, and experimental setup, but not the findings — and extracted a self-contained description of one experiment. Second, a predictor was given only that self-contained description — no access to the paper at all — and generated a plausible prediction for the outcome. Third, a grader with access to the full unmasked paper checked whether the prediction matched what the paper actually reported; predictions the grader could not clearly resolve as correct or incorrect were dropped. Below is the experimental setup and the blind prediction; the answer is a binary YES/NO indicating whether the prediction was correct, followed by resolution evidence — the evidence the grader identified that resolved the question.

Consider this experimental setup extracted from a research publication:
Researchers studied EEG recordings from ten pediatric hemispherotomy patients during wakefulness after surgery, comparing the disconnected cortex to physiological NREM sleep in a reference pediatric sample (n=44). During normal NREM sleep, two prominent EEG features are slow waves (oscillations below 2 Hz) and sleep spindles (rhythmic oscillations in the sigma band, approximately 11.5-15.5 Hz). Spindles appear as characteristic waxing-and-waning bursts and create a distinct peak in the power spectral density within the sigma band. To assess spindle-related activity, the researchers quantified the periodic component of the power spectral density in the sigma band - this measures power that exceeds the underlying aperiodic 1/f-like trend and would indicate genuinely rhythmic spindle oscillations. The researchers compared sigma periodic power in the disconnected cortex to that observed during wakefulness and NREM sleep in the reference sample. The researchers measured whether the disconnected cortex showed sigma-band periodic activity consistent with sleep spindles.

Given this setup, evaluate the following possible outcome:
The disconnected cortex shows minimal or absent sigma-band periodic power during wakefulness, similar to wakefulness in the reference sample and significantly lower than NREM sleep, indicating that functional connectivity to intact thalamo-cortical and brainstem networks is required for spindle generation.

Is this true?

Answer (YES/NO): YES